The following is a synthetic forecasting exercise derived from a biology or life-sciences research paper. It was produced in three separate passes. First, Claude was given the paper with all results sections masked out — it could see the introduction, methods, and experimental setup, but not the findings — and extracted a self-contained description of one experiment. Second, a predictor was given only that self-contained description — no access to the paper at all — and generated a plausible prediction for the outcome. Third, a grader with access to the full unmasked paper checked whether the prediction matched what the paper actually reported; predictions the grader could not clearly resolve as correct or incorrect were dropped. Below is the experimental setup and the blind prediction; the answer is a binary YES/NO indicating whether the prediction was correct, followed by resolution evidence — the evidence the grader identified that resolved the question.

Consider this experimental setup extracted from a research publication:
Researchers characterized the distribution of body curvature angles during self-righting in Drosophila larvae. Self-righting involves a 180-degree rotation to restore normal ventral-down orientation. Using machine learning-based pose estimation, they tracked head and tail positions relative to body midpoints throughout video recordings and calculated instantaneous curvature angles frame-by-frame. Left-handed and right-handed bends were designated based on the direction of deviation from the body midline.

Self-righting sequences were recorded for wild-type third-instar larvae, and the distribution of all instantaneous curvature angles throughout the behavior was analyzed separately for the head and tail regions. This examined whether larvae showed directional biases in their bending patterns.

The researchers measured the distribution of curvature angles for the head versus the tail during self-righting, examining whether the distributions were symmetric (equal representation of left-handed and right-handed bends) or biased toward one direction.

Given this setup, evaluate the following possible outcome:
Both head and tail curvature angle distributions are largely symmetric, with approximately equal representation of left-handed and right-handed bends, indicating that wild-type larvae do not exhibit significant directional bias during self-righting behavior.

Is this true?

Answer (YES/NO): NO